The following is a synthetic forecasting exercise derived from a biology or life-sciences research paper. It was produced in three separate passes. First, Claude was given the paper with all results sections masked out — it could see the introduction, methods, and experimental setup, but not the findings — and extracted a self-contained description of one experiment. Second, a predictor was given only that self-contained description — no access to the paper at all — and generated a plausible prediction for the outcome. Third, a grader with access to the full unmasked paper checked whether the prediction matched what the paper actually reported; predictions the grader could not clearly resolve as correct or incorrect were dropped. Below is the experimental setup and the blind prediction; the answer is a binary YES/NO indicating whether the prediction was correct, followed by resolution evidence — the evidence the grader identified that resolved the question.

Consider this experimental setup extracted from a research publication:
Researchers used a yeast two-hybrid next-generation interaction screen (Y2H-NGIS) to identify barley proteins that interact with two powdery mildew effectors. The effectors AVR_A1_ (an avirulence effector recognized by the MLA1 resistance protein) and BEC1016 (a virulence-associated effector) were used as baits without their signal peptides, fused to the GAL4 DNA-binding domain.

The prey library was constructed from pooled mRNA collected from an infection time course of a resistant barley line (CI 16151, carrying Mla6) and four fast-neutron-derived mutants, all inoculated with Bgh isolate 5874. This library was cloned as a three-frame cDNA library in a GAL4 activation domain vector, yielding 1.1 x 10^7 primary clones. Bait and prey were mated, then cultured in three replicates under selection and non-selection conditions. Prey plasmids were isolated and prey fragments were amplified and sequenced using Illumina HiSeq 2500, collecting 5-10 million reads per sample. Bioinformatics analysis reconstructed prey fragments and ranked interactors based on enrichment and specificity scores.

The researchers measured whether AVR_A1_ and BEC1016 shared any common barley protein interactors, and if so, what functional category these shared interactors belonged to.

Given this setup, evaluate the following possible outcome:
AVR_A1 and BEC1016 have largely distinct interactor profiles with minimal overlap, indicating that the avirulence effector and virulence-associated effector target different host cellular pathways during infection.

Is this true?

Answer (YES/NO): NO